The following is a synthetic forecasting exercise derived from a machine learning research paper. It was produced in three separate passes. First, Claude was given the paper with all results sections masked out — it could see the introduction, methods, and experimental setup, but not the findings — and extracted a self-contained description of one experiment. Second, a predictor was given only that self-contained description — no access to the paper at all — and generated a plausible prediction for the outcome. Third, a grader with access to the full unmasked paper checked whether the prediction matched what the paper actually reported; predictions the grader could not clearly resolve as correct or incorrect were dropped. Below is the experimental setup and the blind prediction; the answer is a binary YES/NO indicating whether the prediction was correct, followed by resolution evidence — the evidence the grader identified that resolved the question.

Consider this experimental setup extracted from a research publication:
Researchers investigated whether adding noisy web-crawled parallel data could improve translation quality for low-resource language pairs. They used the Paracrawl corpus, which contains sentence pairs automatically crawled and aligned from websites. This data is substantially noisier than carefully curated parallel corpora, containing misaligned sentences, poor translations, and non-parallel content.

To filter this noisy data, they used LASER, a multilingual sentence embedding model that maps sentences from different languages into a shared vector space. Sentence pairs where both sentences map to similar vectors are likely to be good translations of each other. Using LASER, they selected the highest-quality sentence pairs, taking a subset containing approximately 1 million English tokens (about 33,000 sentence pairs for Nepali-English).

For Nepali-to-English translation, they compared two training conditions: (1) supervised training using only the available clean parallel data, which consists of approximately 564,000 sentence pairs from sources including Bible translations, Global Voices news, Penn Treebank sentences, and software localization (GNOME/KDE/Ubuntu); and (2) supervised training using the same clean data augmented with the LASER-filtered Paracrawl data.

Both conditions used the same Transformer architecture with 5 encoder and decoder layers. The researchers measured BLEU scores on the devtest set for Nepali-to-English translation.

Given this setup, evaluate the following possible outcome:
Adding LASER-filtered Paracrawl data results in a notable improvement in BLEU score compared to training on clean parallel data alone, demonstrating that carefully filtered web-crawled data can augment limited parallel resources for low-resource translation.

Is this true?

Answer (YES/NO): YES